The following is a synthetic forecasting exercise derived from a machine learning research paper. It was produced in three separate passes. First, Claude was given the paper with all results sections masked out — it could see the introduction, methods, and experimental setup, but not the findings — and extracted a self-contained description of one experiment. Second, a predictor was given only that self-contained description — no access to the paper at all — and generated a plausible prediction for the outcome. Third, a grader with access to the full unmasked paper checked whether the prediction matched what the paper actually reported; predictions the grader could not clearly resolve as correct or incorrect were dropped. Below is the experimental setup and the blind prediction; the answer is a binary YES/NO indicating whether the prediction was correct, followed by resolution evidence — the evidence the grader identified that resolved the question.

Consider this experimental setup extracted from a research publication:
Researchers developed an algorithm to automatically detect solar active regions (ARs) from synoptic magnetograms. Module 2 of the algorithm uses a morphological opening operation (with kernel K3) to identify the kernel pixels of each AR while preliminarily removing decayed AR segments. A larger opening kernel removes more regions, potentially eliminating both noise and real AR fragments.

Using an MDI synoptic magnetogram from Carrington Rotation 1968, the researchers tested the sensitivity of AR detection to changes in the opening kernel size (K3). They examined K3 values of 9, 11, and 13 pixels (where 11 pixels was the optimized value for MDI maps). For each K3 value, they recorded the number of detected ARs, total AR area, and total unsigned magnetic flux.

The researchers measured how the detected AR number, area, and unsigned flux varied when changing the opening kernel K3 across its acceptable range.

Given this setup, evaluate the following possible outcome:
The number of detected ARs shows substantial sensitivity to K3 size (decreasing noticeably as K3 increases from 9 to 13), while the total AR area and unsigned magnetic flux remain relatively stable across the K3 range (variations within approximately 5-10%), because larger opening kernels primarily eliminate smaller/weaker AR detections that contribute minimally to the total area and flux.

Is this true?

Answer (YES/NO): NO